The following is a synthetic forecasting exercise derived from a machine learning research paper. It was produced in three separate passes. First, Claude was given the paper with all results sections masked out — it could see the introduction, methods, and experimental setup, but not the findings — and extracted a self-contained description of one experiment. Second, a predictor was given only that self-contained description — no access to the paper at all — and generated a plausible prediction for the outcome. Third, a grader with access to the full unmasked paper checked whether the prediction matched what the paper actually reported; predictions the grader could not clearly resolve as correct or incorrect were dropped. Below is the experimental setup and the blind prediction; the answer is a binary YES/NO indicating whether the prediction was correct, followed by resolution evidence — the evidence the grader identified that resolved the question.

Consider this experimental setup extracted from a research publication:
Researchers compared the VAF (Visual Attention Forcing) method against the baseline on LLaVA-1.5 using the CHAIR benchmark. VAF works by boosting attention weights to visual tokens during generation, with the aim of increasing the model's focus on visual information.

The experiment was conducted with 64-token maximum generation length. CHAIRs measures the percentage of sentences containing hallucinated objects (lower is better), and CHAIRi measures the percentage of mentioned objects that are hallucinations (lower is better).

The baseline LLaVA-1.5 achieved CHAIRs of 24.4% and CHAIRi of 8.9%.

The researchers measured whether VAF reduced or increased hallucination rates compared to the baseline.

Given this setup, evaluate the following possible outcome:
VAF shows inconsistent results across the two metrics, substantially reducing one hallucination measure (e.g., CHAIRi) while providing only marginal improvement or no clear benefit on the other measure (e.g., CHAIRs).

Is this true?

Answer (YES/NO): NO